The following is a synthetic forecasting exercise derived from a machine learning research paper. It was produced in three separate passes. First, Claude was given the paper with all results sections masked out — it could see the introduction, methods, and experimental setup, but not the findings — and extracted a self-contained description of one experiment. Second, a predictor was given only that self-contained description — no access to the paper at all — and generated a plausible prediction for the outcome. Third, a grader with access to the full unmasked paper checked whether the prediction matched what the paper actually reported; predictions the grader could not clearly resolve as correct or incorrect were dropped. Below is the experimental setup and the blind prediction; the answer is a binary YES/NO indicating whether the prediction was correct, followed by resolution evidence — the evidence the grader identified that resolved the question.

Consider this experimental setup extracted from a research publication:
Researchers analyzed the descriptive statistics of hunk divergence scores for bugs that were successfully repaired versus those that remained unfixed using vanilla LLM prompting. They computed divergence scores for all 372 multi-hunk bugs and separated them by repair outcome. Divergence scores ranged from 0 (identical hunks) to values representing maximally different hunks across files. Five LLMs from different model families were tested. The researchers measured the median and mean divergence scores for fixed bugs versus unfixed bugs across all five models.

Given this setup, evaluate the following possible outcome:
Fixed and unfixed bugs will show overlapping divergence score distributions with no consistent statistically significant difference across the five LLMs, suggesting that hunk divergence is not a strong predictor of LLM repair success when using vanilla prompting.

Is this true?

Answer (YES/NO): NO